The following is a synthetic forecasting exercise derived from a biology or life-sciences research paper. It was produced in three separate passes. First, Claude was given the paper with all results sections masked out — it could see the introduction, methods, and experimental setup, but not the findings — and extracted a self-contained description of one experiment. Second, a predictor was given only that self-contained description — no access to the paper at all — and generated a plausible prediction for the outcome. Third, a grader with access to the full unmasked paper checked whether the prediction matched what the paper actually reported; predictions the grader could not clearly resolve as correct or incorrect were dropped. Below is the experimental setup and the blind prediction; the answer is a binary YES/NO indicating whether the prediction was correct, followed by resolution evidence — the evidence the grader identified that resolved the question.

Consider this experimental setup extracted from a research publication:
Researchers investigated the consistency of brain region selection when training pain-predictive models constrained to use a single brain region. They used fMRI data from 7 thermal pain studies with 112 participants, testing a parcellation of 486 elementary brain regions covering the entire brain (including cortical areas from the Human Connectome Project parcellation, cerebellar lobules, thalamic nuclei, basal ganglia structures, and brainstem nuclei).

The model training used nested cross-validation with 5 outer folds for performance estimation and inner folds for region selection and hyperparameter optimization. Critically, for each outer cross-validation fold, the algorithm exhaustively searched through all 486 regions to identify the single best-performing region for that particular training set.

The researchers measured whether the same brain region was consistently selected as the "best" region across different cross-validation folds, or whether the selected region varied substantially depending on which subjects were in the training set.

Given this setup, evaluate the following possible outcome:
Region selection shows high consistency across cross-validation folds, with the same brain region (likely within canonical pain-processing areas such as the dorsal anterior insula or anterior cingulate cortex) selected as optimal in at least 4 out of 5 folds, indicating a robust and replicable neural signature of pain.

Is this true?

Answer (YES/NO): NO